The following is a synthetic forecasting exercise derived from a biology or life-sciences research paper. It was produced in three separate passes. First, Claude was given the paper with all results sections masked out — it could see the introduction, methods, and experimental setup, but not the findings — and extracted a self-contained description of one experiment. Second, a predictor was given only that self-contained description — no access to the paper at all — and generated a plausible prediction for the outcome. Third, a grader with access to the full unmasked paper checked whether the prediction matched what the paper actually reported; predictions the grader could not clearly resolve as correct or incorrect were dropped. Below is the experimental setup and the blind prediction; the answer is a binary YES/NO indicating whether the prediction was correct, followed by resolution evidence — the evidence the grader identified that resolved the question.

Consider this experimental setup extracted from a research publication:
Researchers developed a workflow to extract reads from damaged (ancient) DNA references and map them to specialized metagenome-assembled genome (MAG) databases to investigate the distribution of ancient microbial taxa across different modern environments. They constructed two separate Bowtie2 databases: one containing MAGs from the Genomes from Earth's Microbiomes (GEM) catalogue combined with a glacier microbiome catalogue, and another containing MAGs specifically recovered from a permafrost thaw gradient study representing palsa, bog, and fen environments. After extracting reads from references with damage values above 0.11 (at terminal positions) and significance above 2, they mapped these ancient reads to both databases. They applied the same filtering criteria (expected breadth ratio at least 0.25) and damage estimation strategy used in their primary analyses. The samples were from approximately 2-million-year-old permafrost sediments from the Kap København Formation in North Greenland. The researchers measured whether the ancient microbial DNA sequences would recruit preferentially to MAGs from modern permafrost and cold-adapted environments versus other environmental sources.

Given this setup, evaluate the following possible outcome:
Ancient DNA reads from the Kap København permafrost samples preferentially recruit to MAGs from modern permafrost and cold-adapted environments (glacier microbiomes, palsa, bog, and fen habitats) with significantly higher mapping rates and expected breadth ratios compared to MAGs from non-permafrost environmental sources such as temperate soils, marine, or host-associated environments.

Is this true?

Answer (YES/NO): YES